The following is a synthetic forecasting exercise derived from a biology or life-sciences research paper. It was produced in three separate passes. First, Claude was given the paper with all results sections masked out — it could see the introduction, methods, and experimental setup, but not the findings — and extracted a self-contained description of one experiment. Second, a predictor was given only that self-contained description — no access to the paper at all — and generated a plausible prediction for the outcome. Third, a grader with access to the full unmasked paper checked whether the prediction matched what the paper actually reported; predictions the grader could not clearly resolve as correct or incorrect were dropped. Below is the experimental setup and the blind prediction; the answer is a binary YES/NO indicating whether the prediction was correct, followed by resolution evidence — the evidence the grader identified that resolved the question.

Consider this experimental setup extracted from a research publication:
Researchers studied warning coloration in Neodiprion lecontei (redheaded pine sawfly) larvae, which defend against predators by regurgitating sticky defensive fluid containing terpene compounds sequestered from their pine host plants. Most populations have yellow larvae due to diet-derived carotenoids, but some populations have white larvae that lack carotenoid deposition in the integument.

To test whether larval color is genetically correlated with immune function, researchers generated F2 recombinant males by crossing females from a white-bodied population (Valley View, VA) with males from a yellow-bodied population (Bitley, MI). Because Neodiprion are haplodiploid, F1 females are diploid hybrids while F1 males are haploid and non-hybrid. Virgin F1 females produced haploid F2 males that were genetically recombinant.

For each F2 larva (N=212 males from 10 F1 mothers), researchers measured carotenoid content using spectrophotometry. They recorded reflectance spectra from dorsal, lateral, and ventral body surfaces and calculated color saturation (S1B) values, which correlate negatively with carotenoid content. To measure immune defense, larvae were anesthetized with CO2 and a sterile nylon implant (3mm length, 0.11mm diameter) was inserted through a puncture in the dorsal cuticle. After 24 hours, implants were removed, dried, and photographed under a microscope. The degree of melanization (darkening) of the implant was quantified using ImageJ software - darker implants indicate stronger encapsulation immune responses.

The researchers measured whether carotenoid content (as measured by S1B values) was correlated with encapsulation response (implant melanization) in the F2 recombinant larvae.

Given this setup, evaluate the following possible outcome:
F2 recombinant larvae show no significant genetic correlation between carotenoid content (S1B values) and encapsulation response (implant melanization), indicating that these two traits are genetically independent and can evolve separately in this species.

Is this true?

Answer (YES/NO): YES